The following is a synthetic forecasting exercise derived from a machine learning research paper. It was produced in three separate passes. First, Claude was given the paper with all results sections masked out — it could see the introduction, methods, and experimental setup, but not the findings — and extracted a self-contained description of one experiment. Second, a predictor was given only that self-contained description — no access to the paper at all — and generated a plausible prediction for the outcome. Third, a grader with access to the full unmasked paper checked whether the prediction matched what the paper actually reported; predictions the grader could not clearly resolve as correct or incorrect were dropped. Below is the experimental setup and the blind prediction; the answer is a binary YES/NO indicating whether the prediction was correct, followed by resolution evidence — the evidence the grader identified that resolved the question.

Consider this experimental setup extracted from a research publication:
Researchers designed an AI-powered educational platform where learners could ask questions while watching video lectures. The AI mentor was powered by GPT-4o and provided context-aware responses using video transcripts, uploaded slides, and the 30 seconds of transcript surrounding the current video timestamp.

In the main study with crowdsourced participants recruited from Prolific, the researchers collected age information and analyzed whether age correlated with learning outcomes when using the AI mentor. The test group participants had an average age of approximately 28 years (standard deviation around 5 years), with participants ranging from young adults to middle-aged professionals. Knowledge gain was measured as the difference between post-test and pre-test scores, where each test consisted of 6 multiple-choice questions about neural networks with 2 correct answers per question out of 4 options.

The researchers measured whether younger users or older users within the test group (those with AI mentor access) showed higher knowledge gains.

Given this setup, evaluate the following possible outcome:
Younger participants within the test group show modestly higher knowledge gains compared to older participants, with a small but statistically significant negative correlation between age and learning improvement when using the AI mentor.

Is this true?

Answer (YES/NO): NO